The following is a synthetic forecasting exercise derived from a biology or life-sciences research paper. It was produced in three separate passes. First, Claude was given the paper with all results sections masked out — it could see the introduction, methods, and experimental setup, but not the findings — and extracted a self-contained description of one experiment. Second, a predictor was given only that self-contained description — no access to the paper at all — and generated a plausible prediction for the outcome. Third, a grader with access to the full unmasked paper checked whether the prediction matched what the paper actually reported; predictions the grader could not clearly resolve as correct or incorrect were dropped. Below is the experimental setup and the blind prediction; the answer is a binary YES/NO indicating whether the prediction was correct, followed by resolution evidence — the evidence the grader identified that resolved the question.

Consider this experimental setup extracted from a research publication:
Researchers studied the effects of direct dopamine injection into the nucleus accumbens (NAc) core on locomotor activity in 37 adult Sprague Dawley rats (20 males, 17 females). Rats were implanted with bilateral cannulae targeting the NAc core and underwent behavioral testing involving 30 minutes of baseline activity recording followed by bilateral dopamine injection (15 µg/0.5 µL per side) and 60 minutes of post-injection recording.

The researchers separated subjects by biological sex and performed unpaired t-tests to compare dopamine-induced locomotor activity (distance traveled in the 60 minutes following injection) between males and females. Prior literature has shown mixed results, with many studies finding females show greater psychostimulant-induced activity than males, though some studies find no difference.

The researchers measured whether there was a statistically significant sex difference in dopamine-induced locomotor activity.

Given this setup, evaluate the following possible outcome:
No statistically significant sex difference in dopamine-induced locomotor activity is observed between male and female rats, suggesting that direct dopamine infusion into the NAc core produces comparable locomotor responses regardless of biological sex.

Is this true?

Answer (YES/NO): NO